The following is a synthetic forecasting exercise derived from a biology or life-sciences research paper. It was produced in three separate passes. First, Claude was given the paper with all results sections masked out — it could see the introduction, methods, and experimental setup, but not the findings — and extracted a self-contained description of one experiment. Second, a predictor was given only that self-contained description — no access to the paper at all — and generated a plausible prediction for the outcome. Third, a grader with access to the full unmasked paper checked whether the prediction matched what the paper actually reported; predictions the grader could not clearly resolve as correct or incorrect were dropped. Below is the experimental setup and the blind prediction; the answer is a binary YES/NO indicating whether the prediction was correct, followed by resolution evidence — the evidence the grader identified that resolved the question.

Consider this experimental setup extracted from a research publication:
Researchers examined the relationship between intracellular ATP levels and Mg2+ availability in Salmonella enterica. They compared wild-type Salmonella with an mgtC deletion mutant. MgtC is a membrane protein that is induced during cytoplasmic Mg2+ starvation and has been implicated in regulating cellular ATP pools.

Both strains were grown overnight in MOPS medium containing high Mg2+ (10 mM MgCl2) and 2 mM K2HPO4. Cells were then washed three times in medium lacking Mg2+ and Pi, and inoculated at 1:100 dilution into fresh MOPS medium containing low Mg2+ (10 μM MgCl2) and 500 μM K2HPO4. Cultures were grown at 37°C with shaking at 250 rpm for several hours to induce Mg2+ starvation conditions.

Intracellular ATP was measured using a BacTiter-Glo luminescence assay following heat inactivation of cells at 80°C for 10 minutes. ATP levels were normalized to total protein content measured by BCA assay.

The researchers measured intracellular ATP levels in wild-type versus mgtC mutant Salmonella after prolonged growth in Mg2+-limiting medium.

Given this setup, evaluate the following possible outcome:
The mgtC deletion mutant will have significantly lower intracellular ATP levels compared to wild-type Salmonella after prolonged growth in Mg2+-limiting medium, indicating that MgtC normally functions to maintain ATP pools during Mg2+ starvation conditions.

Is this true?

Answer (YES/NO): NO